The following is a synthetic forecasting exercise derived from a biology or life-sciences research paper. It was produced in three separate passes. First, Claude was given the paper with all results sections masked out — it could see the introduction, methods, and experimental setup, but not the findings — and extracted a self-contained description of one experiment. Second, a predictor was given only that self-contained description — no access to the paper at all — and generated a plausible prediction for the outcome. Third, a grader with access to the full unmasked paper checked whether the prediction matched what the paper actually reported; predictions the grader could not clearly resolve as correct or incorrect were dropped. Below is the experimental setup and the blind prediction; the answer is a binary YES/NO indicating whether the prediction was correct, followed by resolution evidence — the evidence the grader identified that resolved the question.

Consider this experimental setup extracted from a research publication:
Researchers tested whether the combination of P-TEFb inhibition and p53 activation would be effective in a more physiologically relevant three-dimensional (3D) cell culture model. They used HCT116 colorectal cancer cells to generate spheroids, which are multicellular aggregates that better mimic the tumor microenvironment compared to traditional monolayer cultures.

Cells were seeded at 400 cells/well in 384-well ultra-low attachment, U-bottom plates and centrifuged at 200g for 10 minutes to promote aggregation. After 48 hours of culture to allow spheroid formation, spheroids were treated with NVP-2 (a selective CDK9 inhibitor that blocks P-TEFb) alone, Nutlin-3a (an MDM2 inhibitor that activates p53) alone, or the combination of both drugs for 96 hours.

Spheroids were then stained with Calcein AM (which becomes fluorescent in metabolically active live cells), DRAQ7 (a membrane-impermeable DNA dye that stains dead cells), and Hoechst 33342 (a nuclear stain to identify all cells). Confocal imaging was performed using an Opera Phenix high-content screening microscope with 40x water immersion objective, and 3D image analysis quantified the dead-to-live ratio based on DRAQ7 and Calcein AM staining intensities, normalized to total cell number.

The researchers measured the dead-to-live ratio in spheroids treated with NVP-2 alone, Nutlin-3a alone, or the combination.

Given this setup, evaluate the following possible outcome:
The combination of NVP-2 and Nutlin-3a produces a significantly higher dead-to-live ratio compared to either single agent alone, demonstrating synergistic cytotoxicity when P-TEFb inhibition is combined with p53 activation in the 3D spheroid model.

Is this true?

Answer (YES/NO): YES